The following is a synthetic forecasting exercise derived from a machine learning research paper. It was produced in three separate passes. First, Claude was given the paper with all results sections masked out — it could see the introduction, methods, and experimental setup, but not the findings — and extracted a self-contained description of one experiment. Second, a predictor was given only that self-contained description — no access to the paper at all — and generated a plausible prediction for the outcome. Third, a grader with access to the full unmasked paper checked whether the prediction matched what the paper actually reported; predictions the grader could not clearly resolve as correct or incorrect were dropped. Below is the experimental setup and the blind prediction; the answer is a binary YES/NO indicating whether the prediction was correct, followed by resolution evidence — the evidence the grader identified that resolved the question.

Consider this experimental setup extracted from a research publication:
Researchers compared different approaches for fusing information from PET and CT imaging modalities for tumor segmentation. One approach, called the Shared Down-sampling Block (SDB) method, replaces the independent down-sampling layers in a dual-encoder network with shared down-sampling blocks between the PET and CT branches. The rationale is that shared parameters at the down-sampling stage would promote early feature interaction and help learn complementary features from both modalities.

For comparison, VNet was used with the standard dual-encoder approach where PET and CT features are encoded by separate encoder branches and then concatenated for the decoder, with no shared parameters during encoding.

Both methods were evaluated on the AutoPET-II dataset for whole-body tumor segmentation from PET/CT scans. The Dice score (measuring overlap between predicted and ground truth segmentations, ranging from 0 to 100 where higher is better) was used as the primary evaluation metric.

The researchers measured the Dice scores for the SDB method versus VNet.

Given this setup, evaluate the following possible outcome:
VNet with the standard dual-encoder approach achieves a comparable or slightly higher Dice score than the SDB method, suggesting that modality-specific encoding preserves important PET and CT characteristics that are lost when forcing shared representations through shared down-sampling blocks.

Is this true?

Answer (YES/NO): NO